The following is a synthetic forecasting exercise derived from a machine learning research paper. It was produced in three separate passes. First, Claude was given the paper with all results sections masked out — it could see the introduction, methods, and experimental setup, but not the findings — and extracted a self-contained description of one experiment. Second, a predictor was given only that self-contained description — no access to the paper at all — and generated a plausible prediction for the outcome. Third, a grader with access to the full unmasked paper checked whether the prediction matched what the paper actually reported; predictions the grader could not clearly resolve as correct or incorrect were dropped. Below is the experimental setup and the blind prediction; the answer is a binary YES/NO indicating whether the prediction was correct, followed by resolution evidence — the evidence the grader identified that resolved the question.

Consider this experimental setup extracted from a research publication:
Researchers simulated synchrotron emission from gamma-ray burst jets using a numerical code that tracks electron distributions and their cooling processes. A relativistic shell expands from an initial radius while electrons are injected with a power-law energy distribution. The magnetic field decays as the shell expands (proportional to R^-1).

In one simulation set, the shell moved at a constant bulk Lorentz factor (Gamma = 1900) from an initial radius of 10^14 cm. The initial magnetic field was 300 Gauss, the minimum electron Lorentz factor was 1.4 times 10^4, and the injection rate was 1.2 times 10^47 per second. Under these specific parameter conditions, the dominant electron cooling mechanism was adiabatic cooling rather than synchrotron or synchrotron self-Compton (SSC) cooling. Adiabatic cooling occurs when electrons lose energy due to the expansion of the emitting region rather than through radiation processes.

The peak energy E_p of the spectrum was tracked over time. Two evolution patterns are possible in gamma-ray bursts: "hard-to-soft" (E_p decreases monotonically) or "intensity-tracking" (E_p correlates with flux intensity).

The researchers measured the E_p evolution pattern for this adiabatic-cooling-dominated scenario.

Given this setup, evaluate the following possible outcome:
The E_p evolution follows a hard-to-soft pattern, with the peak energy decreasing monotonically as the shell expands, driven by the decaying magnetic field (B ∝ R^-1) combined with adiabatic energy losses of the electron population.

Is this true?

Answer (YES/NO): NO